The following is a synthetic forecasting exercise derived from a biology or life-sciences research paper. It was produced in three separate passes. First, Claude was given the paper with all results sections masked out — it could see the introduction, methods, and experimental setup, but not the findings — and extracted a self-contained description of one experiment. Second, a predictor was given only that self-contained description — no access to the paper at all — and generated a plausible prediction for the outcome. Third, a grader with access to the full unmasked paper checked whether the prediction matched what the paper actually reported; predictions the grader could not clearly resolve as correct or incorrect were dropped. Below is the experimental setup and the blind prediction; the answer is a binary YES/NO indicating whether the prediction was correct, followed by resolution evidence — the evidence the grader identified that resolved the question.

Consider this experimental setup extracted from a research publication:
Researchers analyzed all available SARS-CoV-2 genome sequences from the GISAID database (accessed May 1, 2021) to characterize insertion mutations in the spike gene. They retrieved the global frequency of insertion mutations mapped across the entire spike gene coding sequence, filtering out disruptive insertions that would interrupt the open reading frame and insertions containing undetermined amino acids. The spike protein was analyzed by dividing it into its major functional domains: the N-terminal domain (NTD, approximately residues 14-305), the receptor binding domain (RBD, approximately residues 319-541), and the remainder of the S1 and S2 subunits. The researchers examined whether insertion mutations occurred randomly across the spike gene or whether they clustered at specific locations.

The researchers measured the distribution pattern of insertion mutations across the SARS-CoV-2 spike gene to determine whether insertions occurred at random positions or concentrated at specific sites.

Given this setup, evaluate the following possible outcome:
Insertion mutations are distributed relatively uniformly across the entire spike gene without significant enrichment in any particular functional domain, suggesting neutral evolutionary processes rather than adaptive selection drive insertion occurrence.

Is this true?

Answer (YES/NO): NO